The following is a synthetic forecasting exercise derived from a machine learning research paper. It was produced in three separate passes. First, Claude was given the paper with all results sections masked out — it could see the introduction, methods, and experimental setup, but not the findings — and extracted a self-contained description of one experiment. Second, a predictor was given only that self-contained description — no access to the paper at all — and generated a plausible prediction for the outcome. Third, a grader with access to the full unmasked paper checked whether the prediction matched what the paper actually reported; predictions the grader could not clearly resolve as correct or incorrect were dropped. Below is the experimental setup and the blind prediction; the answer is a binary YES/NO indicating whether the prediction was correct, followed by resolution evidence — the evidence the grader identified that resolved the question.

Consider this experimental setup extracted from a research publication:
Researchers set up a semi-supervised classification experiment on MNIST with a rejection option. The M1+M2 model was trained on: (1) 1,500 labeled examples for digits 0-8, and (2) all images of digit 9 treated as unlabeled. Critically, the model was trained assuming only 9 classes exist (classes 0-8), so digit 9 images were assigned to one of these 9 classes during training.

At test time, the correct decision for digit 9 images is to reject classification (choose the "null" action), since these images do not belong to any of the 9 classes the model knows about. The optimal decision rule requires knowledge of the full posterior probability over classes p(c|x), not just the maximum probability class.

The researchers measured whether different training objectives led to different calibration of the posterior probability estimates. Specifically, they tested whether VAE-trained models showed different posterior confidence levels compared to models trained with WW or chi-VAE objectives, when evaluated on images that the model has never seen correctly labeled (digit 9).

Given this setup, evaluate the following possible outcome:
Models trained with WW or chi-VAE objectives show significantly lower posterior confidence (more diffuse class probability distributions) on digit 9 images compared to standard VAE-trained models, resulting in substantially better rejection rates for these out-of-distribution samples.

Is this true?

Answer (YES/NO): YES